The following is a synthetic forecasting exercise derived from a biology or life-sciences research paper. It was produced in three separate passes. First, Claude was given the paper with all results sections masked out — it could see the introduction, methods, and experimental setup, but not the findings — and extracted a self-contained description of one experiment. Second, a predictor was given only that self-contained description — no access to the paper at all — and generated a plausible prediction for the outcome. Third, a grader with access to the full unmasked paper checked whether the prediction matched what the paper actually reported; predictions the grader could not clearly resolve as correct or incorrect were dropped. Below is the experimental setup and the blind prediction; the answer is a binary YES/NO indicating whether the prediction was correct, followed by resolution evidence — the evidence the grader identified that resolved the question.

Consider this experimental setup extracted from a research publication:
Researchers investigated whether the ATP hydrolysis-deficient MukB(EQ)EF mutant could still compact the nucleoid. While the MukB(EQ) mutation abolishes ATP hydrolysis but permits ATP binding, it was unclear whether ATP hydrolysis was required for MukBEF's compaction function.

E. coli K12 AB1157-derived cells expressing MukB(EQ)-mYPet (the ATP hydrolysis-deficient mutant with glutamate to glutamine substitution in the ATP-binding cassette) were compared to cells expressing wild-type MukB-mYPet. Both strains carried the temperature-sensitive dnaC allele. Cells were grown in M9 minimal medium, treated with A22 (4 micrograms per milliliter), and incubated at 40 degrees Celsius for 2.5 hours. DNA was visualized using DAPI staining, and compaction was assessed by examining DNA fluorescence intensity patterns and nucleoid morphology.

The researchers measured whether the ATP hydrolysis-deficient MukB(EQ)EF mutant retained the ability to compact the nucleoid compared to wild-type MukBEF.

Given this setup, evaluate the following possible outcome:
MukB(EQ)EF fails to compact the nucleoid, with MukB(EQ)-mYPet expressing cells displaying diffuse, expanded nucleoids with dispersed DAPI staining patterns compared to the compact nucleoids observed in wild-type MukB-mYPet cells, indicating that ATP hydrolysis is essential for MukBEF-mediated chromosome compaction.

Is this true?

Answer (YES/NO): YES